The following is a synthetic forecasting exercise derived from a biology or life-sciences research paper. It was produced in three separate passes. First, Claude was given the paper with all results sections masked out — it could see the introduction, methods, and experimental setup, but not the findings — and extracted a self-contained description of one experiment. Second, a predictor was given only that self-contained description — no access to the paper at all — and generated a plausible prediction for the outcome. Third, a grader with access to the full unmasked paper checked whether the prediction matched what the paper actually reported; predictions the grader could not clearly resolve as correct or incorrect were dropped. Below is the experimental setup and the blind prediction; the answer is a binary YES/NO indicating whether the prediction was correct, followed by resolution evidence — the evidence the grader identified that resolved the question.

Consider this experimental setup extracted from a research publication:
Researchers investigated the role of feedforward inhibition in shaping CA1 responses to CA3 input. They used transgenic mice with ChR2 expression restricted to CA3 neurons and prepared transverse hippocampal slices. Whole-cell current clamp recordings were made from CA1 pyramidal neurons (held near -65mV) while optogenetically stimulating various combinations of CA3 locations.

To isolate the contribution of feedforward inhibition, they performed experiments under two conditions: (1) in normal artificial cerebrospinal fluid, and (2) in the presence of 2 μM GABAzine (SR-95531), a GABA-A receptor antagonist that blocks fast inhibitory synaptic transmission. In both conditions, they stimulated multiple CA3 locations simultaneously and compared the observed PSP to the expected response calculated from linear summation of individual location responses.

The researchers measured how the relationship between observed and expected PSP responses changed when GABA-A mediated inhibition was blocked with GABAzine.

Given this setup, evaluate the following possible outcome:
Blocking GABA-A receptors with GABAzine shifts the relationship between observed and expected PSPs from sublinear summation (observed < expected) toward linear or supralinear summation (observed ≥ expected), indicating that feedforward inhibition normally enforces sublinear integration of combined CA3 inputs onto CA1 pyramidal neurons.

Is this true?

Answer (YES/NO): YES